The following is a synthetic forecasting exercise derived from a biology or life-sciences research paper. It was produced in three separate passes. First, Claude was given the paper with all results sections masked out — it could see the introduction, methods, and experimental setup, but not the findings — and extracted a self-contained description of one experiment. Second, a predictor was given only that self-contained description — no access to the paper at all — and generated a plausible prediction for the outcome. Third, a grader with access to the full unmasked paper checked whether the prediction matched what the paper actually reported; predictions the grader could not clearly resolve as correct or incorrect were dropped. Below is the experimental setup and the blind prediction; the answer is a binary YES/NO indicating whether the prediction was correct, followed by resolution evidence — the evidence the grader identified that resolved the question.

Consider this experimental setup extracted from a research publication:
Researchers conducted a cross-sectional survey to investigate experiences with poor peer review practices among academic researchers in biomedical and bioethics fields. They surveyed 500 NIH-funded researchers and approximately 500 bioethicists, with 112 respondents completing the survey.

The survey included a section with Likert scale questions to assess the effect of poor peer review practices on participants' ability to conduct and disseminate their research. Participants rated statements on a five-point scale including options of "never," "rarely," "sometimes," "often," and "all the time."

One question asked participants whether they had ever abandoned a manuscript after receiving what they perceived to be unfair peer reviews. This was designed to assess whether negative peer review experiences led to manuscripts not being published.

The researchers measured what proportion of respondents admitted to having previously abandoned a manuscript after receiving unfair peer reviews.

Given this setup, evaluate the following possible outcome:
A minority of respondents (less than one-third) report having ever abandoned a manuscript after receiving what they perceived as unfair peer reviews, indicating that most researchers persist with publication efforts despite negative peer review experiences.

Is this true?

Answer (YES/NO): NO